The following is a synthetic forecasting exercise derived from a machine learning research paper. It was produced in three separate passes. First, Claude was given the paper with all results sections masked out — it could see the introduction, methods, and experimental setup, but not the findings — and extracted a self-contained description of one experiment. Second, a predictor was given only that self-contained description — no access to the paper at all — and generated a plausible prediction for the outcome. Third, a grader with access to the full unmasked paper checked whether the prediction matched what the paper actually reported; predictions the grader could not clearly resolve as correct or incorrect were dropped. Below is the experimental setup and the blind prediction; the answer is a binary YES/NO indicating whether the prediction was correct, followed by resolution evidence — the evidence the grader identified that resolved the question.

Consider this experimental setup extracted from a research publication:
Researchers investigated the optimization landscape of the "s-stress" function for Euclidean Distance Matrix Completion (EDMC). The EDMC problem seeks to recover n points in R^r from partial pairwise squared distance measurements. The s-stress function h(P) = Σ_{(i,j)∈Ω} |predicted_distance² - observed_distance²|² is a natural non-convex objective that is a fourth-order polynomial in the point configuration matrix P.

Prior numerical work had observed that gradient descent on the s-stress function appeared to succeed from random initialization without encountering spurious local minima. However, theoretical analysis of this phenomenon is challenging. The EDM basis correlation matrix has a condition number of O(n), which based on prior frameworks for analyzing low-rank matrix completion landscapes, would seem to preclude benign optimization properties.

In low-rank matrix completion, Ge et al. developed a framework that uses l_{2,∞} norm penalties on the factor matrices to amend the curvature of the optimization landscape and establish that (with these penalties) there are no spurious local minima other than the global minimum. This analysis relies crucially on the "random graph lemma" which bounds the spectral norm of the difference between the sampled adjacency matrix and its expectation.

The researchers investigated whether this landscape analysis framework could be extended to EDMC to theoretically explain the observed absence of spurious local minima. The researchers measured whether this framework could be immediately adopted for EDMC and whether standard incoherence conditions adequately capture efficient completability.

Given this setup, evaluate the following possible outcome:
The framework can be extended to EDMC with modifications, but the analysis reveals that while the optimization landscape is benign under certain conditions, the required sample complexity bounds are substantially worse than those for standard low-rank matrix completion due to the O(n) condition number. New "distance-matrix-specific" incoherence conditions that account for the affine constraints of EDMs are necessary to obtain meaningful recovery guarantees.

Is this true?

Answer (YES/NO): NO